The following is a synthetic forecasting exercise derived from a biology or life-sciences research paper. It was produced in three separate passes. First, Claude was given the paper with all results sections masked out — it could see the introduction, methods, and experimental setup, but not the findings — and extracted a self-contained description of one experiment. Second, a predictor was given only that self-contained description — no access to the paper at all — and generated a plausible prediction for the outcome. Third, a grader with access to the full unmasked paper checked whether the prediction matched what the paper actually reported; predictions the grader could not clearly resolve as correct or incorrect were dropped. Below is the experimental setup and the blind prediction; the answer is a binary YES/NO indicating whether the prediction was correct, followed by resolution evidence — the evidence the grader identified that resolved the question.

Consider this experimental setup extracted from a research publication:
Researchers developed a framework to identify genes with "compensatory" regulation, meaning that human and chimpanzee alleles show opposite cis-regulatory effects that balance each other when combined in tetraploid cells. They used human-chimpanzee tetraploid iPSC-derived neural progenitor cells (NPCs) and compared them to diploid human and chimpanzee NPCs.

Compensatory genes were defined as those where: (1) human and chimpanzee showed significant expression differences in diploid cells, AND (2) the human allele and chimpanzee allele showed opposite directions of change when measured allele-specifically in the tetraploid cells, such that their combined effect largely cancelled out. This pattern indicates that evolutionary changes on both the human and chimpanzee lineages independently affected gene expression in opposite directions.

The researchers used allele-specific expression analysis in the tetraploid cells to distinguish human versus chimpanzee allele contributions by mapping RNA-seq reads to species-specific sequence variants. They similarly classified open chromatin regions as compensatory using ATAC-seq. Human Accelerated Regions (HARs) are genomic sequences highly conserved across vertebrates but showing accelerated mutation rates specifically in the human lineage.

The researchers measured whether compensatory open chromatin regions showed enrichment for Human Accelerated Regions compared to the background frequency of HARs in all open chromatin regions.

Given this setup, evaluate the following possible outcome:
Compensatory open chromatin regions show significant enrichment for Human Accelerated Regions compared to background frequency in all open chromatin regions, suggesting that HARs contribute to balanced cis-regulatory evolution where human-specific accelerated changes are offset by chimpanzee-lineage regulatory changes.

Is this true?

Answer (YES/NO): NO